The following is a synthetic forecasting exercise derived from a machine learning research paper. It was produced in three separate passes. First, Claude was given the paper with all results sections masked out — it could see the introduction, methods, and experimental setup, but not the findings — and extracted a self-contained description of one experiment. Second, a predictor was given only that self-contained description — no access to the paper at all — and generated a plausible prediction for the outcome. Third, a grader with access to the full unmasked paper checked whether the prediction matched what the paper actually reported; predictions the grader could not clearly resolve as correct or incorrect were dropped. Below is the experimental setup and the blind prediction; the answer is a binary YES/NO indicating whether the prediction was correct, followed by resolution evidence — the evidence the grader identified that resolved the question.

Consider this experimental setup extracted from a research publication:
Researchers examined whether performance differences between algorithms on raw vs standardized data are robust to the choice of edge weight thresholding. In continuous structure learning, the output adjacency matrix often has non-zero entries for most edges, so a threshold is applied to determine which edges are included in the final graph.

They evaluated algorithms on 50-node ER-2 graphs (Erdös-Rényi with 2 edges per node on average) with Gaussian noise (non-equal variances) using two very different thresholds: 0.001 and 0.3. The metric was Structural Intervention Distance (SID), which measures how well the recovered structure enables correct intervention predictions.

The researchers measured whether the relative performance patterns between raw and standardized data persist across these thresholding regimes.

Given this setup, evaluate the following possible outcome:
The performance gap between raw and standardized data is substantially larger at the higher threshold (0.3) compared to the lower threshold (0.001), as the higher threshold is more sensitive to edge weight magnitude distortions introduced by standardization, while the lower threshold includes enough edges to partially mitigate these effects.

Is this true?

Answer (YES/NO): NO